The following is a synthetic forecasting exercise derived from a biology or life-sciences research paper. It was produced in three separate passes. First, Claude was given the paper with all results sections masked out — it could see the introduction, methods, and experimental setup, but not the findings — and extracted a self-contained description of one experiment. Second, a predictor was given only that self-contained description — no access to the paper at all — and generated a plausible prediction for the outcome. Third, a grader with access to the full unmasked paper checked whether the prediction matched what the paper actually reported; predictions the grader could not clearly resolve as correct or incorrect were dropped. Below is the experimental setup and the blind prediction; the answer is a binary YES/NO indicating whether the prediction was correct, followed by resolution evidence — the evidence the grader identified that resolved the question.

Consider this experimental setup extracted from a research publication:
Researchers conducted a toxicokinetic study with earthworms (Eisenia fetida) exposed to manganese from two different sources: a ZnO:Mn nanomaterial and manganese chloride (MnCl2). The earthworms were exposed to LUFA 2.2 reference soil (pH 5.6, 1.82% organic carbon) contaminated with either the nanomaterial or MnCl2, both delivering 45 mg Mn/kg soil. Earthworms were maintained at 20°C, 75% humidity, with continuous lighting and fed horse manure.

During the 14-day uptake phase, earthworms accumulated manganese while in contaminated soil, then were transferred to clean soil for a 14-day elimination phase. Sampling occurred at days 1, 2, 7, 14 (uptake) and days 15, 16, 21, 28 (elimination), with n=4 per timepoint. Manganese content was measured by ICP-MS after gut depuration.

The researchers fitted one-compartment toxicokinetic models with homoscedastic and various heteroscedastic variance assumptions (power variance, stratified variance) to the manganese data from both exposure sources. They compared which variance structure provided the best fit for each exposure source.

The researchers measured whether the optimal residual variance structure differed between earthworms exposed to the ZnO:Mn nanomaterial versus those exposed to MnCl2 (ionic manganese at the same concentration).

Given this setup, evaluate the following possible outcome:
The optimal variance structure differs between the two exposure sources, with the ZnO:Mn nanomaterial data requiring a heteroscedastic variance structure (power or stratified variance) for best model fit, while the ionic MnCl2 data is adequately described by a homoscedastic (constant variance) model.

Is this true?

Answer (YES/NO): NO